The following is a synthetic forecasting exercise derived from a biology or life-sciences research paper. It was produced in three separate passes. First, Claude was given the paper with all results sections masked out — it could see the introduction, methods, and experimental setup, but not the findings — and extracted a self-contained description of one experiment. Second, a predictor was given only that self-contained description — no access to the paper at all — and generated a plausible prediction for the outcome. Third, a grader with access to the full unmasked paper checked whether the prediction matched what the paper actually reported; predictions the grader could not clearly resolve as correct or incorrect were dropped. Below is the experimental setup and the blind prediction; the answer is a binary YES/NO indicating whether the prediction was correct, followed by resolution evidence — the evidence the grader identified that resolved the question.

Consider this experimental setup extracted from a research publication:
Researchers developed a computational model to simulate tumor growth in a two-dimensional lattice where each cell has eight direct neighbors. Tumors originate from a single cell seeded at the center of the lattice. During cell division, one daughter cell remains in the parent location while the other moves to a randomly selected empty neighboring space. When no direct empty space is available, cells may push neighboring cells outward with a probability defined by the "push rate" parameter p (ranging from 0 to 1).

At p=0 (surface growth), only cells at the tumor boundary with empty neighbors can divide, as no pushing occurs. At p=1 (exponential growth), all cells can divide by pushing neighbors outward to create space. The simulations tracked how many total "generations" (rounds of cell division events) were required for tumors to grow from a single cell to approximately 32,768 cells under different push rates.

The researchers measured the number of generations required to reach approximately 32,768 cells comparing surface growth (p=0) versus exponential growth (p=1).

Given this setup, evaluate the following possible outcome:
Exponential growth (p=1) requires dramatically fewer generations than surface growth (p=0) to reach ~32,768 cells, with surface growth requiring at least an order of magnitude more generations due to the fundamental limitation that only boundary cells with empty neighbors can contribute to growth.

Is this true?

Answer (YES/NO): NO